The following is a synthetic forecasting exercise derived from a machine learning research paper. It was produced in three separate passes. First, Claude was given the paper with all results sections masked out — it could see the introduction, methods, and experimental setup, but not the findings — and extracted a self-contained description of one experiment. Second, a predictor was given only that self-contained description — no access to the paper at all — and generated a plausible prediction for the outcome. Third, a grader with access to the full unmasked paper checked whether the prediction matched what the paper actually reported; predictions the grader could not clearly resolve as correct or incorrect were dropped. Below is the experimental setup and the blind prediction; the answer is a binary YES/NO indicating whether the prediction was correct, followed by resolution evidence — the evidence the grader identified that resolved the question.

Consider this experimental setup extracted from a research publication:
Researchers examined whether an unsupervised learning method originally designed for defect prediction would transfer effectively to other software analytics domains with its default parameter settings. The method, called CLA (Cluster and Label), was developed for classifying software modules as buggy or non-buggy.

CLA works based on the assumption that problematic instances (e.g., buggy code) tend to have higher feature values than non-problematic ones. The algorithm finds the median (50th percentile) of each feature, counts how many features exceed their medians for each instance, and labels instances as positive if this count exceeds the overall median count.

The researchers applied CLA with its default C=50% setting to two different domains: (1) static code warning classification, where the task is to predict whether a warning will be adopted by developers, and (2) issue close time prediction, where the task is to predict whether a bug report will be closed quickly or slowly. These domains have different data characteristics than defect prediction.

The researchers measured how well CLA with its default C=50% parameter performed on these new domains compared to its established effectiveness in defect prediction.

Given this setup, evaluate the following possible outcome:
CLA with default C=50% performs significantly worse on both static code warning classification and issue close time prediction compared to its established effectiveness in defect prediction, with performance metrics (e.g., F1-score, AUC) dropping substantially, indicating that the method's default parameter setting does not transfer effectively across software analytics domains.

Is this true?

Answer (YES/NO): YES